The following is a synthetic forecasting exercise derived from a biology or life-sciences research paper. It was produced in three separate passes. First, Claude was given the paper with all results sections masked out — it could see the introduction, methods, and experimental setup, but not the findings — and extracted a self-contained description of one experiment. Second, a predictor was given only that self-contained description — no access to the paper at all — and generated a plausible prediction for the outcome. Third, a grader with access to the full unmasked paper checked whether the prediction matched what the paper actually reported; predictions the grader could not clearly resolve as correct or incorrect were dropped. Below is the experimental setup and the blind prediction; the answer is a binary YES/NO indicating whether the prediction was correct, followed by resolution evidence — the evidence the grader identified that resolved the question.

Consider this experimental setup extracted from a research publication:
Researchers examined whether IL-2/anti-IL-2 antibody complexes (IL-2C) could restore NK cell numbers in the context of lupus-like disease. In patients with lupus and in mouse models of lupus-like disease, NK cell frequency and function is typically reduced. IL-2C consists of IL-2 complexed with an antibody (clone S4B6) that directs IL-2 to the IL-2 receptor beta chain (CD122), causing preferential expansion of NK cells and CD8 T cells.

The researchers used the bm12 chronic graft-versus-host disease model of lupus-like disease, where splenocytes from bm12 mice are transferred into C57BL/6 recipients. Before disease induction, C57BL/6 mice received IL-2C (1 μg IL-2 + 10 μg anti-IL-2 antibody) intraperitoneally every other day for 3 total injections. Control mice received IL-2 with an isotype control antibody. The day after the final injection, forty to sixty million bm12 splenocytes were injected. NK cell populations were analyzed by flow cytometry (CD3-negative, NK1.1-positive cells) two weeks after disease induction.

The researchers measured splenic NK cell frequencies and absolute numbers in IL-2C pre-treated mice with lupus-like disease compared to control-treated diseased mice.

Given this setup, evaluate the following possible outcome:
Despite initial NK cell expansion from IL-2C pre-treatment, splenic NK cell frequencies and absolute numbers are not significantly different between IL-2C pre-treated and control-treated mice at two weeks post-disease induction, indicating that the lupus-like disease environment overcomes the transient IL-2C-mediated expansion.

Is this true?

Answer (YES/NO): NO